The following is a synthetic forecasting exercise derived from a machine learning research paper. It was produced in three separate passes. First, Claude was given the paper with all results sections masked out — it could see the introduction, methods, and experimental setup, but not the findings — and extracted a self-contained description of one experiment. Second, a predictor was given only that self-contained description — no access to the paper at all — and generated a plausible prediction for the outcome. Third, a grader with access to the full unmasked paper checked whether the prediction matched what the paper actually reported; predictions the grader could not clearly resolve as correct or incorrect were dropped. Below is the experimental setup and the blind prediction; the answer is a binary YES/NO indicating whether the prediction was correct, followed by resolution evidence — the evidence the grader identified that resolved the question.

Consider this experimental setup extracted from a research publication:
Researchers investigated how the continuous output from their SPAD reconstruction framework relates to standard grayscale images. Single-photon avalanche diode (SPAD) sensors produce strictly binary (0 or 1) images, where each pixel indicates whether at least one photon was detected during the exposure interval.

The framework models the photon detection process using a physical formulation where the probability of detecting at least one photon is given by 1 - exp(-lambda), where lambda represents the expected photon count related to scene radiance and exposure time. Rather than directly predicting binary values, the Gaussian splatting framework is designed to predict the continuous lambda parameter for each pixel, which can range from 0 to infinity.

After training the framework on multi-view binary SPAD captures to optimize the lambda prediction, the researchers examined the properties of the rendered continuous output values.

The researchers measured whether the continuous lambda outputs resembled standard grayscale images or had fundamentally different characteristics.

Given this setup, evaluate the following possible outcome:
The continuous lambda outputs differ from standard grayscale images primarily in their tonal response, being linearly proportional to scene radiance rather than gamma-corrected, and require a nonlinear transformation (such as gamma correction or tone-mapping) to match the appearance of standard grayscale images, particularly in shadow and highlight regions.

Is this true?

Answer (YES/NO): NO